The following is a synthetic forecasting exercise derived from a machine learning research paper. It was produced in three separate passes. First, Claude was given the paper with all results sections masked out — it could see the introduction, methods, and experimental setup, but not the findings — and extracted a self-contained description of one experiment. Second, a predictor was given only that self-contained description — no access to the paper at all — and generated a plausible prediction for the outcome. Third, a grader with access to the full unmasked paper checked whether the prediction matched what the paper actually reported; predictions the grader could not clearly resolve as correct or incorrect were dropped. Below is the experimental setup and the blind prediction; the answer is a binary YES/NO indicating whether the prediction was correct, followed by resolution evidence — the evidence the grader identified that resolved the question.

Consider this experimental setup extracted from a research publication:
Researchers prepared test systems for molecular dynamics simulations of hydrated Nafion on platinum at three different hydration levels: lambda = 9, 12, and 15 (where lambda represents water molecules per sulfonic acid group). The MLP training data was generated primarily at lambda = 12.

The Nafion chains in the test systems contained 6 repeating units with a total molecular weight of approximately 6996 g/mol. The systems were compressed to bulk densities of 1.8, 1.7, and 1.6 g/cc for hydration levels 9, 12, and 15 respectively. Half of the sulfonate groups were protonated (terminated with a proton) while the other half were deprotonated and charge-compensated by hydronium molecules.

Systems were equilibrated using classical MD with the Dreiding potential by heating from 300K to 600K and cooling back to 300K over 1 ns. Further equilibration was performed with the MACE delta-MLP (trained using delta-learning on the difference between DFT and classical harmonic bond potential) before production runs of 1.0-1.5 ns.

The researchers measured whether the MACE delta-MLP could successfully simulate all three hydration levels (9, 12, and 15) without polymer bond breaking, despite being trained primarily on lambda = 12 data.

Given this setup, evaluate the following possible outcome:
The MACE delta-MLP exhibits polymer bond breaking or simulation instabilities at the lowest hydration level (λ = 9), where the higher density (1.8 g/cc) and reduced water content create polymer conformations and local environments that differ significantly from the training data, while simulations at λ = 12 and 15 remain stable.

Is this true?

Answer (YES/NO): NO